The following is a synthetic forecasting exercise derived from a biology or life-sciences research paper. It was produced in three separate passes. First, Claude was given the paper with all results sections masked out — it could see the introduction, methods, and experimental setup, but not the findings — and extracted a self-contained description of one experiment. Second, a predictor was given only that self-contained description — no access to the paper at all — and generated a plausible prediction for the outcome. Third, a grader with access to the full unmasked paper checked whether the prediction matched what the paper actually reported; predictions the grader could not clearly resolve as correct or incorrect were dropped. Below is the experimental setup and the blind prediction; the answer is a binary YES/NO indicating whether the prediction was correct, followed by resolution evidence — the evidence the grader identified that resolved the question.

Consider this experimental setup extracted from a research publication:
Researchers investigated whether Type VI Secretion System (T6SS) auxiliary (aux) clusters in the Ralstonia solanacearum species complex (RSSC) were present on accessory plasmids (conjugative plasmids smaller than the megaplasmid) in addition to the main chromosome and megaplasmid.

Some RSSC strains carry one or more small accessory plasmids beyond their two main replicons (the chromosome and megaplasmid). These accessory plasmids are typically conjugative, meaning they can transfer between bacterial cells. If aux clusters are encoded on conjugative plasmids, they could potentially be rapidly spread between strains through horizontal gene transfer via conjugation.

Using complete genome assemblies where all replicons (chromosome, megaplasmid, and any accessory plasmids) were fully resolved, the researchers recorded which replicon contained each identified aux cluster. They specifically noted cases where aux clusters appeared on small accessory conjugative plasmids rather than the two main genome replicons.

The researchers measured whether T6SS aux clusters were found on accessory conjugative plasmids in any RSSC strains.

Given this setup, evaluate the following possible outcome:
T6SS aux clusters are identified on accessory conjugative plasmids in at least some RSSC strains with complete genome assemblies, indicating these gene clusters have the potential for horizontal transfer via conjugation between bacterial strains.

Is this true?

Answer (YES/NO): YES